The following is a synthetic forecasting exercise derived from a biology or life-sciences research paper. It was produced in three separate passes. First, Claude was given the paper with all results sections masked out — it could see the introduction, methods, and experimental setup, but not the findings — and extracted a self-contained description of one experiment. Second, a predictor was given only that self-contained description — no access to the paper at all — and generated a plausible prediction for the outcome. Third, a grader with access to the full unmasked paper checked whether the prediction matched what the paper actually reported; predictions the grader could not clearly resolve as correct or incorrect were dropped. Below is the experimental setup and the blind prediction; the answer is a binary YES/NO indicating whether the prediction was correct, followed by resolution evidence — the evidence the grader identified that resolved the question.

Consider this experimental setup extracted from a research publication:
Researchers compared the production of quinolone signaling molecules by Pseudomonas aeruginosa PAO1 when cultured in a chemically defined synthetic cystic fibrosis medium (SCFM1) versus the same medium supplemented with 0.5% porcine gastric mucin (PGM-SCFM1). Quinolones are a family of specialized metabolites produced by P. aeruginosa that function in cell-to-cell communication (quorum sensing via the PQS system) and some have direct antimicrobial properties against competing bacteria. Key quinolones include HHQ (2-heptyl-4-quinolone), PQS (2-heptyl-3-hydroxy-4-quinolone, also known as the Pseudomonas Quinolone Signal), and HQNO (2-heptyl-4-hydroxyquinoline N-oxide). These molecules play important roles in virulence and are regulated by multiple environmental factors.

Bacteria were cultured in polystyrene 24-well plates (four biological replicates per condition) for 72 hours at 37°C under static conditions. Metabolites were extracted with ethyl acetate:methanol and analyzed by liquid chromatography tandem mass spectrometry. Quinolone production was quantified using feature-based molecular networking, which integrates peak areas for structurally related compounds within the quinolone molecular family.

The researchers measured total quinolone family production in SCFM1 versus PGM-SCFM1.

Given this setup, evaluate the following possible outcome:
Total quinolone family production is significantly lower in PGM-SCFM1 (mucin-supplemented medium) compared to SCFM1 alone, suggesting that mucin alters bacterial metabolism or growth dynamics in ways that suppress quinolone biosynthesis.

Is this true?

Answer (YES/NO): NO